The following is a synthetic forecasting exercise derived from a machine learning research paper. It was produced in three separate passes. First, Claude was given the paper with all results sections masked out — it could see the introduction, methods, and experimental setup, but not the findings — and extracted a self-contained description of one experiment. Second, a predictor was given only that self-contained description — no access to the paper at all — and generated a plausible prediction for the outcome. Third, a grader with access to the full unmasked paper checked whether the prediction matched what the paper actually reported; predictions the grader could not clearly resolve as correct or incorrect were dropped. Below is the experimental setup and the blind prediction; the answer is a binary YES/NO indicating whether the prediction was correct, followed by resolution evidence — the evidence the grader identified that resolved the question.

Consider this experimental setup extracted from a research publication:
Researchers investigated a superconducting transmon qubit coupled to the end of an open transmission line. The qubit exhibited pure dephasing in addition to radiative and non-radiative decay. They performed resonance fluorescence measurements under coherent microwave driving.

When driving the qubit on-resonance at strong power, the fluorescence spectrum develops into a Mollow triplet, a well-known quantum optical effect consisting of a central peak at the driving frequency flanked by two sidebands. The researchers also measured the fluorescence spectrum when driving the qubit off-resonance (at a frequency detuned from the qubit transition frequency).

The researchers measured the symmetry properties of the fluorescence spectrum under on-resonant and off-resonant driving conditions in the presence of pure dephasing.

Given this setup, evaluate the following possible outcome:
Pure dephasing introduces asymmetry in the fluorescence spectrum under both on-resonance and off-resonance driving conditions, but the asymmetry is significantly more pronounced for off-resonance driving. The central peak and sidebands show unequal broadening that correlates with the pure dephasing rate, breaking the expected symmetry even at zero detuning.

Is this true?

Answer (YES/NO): NO